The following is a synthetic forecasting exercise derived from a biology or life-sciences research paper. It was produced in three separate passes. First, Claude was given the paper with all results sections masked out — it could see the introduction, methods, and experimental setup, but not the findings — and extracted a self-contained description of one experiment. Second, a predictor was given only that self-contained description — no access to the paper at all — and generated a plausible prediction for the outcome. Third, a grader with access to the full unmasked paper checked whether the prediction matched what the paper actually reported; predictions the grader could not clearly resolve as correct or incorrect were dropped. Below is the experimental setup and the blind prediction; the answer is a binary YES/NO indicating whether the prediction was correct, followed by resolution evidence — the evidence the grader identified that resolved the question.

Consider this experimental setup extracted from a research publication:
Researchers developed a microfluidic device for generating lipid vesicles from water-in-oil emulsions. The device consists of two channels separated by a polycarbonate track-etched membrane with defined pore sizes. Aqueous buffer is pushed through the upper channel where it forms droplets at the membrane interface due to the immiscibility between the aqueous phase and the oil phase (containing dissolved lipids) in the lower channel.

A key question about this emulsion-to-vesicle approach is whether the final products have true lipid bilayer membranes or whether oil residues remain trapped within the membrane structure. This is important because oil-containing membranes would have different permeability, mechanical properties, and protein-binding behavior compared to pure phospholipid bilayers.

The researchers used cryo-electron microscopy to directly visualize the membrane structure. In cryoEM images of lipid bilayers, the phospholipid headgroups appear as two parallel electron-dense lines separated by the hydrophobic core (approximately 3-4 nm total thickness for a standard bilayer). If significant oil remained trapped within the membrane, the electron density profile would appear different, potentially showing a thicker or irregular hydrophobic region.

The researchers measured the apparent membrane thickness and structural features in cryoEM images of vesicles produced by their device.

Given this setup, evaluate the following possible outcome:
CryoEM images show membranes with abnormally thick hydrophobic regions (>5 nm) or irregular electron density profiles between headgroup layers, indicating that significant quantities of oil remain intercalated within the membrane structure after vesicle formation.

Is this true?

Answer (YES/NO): NO